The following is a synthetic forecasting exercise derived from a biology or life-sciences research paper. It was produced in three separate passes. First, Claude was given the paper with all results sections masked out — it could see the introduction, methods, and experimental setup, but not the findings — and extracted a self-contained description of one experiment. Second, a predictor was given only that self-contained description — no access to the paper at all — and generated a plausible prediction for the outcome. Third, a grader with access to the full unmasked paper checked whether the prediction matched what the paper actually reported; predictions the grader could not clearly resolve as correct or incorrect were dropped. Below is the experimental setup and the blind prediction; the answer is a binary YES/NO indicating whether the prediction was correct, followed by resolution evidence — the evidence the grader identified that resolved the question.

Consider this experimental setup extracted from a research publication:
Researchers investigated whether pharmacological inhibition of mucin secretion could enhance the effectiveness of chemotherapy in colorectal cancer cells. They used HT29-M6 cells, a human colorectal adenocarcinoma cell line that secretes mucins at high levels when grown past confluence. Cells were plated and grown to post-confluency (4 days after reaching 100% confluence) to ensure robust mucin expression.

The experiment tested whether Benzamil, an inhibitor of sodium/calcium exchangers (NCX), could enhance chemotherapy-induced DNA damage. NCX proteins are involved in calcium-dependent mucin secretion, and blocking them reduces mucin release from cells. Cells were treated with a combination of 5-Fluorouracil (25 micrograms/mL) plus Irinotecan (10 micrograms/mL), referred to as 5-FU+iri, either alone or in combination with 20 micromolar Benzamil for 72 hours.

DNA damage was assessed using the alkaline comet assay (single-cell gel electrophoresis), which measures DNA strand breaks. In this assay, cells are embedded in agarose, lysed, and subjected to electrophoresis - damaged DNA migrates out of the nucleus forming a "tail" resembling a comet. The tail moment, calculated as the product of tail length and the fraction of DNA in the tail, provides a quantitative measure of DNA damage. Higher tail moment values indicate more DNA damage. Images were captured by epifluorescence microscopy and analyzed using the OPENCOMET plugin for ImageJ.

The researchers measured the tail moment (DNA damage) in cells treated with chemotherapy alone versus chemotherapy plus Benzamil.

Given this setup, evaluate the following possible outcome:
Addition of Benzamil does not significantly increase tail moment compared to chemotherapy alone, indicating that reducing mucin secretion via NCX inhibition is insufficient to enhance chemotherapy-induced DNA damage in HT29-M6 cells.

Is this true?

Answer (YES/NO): NO